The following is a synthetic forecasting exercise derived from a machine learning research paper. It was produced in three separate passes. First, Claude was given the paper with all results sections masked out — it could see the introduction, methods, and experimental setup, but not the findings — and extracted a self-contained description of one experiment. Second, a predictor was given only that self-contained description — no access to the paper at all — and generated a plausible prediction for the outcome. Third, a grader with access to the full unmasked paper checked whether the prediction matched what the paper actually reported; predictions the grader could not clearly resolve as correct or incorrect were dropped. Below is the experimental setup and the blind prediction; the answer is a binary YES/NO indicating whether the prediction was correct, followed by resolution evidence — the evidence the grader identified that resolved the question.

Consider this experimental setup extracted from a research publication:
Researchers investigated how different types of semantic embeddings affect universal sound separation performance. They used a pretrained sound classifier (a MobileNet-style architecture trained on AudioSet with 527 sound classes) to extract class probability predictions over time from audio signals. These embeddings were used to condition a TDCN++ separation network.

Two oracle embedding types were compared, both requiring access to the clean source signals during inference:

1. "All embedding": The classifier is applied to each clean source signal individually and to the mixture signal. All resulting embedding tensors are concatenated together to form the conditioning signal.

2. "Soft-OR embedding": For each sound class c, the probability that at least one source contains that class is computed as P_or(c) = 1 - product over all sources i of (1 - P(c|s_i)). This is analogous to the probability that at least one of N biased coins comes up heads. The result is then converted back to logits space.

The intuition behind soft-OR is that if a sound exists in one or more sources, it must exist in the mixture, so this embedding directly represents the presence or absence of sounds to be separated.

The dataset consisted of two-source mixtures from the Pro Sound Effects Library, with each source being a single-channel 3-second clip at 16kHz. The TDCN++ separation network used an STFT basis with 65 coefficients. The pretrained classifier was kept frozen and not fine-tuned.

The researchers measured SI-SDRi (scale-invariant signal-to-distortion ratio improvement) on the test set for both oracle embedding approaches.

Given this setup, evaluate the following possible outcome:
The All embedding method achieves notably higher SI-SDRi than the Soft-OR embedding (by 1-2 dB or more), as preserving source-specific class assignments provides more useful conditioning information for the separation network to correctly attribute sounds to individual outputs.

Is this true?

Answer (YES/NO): NO